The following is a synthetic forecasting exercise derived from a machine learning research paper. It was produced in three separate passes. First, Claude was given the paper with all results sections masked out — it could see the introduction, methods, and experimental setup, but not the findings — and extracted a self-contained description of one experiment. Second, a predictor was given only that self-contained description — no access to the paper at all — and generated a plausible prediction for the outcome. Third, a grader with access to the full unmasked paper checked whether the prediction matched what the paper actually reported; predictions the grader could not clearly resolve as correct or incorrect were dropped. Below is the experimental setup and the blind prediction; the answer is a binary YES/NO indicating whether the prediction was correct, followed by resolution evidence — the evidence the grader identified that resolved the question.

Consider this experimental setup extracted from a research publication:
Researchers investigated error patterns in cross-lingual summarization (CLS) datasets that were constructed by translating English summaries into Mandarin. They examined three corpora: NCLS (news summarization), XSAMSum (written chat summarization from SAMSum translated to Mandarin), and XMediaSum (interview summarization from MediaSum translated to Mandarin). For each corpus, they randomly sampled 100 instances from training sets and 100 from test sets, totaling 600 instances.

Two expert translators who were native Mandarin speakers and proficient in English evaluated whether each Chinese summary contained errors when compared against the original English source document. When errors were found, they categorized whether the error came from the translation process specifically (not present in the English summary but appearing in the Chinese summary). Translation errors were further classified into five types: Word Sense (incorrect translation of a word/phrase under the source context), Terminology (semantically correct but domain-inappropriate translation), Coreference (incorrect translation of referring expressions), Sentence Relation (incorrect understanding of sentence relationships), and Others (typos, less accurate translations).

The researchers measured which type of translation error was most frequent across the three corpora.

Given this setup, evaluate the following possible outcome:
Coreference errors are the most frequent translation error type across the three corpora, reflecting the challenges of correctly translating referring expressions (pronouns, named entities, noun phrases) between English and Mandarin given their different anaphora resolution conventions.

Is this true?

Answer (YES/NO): NO